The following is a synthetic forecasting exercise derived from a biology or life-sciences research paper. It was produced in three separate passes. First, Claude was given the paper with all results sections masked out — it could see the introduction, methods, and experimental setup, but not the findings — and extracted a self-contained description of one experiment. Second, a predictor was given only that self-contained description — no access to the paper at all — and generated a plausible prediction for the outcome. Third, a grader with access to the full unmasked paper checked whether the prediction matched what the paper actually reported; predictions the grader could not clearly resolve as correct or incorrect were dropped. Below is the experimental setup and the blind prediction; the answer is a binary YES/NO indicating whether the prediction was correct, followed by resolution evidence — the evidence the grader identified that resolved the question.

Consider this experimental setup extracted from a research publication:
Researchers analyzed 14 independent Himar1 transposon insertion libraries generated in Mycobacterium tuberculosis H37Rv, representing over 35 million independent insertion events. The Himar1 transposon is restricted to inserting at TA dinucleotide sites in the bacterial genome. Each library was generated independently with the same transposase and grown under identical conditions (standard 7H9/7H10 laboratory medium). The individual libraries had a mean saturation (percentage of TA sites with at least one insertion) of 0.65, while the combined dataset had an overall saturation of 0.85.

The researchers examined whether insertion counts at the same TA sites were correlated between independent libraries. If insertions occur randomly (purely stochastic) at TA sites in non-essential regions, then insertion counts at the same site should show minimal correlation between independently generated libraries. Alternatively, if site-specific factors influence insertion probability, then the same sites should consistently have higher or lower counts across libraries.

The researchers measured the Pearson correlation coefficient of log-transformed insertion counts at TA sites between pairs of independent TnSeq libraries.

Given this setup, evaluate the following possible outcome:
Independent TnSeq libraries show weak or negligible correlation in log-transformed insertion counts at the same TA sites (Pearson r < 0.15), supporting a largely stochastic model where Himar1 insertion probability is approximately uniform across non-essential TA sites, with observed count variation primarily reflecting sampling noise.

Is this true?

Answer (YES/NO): NO